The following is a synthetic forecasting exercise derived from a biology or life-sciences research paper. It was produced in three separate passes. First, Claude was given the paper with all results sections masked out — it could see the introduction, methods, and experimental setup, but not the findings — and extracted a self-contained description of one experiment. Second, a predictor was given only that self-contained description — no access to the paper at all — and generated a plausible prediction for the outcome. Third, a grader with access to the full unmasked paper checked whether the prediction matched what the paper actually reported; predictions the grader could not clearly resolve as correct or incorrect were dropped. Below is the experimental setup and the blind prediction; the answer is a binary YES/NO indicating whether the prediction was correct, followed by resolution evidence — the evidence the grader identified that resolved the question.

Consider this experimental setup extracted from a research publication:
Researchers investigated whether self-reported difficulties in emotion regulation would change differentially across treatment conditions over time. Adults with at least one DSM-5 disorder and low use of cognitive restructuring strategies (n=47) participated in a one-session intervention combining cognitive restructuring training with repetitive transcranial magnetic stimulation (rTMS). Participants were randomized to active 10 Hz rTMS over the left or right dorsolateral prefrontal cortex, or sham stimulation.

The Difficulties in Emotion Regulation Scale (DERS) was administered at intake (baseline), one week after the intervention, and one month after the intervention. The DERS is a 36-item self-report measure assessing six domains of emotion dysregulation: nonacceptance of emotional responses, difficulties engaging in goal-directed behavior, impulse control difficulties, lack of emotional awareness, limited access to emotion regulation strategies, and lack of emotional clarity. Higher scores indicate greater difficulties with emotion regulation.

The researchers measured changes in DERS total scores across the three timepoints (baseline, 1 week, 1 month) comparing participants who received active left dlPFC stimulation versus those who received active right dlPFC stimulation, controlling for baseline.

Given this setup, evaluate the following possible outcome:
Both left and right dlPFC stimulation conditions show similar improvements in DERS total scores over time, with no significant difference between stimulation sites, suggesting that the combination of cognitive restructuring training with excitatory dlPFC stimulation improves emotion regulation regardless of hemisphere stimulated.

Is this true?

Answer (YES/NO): YES